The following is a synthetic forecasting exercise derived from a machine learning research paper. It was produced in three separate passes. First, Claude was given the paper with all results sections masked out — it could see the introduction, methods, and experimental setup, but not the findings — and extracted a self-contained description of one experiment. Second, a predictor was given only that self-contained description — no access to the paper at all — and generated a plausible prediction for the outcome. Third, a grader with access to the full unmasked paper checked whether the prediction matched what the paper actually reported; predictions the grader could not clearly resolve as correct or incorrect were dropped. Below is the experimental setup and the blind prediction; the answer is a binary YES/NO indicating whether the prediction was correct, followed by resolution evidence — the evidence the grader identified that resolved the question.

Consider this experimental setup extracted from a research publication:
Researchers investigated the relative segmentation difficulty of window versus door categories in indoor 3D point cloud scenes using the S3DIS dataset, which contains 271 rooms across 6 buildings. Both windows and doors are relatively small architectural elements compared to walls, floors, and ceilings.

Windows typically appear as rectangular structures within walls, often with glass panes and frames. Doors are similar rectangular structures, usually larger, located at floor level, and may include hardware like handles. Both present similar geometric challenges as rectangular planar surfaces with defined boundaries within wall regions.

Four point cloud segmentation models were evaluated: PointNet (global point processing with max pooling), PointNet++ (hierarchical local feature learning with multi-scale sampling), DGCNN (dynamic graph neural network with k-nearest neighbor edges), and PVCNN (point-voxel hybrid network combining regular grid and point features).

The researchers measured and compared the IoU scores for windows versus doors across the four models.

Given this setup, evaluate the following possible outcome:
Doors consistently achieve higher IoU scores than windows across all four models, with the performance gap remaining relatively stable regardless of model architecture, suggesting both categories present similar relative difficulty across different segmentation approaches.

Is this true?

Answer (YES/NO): NO